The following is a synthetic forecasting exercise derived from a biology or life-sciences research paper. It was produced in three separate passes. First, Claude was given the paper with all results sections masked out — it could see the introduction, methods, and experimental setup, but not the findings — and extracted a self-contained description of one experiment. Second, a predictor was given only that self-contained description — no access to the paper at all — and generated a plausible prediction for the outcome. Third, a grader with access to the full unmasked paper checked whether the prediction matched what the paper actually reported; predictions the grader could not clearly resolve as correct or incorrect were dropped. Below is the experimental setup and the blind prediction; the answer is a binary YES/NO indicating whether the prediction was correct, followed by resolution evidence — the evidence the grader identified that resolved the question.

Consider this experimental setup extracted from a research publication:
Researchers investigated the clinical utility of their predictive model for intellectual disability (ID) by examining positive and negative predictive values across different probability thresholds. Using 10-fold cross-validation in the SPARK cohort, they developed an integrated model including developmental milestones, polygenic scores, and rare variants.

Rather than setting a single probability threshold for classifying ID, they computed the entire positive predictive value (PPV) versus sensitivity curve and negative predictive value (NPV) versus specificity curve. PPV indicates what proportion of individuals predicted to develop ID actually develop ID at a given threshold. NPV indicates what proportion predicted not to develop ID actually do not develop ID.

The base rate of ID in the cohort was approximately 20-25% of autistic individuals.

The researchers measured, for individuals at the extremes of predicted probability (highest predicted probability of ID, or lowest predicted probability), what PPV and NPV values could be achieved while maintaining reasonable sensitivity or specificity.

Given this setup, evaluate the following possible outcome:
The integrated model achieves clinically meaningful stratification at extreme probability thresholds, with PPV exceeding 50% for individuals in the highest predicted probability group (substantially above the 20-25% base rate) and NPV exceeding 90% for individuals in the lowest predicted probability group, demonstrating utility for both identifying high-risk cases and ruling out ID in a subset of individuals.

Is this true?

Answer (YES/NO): NO